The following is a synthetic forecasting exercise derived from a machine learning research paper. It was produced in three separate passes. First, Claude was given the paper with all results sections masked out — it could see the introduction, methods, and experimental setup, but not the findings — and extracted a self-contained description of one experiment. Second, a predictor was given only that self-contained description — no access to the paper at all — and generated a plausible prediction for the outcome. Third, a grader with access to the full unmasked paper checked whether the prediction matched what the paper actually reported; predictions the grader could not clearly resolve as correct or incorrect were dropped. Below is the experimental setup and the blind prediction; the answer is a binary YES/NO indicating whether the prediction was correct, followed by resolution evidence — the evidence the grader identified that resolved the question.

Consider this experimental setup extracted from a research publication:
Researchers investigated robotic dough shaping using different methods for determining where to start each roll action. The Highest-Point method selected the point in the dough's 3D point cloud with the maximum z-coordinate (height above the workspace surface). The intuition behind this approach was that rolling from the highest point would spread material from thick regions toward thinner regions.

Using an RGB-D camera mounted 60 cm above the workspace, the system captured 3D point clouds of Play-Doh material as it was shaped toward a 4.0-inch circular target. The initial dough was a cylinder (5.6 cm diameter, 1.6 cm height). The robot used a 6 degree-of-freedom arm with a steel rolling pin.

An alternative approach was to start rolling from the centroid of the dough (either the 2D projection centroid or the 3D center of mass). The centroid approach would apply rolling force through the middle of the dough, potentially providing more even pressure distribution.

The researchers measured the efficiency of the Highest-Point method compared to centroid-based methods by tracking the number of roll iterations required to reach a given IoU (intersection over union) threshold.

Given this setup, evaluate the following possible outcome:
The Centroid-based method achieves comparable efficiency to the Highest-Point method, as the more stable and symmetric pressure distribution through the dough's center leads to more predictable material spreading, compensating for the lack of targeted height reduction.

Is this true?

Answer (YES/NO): NO